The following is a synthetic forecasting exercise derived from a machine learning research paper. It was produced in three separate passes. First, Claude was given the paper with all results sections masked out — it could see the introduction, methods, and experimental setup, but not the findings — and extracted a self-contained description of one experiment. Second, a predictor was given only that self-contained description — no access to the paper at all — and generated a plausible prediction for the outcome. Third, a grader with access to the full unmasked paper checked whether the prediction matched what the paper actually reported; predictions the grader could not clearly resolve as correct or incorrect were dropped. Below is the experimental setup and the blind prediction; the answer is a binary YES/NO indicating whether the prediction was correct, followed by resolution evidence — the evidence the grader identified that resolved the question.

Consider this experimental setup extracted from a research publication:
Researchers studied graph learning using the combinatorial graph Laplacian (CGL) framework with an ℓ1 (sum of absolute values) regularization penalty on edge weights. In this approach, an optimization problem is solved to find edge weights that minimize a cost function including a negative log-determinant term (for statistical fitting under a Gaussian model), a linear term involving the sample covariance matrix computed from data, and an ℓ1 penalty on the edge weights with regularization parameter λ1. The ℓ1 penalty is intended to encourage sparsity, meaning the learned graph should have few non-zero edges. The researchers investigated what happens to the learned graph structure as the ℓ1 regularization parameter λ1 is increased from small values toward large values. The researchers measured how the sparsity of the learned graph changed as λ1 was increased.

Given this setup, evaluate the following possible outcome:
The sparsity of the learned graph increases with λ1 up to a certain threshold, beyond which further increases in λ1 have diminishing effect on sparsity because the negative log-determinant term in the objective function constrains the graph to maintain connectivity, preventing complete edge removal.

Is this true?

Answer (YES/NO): NO